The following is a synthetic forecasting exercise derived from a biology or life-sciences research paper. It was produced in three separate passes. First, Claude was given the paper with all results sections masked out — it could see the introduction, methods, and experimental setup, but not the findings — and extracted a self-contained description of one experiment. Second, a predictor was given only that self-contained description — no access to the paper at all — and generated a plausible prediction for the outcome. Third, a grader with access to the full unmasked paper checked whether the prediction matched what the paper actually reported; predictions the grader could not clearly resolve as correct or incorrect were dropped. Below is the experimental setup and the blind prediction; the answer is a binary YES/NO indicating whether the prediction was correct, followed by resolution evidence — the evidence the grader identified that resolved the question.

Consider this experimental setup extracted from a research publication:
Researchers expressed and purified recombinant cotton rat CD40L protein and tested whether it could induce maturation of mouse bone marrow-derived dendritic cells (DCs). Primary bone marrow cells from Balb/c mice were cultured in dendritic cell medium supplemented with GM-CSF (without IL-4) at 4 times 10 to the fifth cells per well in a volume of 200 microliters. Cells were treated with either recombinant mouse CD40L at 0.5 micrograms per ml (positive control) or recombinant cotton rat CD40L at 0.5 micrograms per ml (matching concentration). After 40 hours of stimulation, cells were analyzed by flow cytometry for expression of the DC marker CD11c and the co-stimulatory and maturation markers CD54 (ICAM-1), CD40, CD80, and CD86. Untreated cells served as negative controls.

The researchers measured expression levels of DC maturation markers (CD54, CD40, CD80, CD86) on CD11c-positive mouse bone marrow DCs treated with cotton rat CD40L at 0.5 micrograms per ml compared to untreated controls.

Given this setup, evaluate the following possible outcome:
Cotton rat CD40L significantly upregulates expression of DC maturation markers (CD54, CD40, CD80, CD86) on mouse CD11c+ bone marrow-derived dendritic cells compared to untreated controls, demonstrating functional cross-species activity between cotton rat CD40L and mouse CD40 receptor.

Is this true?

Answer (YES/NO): YES